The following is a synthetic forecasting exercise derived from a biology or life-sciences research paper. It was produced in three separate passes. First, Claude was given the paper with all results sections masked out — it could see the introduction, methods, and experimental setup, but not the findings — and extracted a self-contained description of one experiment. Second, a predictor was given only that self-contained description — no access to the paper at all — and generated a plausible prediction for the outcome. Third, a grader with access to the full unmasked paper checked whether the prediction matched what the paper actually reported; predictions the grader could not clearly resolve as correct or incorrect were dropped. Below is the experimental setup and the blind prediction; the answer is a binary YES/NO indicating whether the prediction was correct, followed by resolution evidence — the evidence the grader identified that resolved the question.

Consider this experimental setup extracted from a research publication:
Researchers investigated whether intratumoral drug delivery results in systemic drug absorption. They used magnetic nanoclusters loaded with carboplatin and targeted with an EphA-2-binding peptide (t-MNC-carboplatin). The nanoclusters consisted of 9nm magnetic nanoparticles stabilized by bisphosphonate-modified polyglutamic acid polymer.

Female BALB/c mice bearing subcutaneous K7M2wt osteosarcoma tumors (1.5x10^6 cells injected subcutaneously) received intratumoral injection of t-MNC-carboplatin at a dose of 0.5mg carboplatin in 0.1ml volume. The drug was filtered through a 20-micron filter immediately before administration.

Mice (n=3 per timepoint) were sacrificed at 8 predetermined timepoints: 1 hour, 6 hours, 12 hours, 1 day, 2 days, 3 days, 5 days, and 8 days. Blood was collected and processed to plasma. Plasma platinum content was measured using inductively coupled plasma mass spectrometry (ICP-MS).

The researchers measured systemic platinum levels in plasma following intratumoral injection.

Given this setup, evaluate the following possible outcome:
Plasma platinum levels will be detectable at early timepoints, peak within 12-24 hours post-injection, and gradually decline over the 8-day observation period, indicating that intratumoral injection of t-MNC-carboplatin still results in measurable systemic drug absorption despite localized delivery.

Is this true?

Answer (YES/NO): NO